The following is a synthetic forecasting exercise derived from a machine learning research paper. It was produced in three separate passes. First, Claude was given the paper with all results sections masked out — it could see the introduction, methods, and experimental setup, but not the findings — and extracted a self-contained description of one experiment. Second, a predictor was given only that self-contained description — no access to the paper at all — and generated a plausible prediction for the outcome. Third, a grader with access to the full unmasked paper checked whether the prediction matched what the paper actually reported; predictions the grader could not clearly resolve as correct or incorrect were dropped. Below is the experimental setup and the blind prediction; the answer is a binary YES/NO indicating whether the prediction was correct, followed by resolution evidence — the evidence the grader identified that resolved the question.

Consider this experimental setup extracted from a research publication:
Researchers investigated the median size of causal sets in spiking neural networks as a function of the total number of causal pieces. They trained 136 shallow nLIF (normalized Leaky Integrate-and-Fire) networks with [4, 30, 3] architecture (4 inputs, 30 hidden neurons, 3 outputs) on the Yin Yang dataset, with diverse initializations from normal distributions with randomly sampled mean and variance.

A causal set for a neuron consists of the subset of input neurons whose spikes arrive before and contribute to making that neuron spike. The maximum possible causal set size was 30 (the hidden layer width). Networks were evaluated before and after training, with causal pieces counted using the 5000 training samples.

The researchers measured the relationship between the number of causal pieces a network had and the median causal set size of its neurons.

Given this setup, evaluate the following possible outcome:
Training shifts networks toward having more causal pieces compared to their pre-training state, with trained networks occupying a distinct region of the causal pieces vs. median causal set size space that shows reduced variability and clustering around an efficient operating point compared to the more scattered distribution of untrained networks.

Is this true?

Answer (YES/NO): NO